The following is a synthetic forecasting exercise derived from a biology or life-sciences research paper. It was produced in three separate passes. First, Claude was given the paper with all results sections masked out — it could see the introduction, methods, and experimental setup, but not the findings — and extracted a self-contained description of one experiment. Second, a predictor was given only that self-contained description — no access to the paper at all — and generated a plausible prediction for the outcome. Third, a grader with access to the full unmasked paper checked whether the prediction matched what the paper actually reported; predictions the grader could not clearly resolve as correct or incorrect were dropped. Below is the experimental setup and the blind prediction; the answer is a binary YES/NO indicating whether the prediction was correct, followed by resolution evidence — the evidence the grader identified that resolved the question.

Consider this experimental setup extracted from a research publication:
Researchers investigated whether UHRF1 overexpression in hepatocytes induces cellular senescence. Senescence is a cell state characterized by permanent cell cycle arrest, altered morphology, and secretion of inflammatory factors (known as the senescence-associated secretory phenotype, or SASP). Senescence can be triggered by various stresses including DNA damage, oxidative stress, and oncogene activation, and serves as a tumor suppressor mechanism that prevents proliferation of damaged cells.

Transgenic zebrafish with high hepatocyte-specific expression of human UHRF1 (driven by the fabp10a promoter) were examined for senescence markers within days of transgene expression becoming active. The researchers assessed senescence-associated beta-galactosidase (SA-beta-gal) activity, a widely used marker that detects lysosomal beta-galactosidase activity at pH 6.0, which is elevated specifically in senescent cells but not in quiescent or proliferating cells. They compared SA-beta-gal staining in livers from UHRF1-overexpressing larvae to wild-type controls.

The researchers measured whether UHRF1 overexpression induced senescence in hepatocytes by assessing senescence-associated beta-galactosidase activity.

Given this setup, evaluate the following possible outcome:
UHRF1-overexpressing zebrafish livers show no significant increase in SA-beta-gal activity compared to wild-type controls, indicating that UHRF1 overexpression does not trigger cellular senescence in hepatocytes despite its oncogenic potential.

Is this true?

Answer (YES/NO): NO